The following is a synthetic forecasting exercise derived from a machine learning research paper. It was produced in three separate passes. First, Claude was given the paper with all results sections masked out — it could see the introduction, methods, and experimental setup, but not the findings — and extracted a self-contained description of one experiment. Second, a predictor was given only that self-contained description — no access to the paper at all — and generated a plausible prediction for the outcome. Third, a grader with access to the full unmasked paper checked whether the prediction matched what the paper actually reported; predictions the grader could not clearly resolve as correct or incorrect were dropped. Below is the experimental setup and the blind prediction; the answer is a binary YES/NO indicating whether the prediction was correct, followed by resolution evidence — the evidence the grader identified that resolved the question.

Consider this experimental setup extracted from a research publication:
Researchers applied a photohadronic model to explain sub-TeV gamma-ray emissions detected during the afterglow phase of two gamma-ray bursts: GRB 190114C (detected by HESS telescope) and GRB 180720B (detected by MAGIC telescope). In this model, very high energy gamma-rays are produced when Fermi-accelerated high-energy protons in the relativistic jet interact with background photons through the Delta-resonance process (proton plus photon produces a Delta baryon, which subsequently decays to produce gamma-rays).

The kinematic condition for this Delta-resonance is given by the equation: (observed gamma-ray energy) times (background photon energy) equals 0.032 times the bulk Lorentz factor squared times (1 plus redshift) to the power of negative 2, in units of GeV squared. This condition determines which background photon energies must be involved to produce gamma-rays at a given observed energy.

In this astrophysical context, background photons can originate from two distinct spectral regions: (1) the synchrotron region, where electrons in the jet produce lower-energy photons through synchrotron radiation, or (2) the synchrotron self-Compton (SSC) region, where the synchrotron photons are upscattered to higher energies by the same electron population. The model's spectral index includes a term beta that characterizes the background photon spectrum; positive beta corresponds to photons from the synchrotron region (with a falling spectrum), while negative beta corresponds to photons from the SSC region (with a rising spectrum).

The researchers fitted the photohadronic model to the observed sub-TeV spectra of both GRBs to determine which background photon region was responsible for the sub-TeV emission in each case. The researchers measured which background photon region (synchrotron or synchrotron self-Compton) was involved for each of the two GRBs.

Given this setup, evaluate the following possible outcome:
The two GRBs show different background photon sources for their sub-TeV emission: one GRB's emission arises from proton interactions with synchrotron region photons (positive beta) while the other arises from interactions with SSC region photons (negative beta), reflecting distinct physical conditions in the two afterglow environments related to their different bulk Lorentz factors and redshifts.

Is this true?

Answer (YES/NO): NO